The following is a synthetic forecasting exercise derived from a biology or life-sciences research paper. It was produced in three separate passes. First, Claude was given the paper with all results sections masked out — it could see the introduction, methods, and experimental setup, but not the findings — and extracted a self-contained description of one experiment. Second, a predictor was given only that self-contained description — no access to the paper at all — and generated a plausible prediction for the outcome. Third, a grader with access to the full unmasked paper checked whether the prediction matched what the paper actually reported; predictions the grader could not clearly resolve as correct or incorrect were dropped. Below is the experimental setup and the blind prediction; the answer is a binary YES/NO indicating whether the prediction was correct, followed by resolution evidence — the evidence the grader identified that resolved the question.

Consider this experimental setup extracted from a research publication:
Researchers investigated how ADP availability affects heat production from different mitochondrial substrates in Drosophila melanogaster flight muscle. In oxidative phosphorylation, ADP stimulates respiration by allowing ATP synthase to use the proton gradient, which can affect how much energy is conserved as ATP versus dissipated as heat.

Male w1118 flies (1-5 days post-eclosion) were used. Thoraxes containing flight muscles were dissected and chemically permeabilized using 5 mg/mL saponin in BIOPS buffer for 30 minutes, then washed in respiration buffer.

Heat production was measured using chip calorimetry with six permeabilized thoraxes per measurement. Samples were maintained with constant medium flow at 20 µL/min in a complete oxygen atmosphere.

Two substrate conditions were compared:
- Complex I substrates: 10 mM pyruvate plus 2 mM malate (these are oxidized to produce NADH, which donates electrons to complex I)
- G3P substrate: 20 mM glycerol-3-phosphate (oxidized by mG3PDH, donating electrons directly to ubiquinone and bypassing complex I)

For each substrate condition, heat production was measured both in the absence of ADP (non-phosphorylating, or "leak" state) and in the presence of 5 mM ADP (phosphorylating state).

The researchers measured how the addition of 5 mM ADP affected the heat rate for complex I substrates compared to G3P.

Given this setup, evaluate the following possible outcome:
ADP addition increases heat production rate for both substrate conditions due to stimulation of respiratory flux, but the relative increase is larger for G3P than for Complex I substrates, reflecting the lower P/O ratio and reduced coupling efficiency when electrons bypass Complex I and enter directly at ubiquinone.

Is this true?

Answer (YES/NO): NO